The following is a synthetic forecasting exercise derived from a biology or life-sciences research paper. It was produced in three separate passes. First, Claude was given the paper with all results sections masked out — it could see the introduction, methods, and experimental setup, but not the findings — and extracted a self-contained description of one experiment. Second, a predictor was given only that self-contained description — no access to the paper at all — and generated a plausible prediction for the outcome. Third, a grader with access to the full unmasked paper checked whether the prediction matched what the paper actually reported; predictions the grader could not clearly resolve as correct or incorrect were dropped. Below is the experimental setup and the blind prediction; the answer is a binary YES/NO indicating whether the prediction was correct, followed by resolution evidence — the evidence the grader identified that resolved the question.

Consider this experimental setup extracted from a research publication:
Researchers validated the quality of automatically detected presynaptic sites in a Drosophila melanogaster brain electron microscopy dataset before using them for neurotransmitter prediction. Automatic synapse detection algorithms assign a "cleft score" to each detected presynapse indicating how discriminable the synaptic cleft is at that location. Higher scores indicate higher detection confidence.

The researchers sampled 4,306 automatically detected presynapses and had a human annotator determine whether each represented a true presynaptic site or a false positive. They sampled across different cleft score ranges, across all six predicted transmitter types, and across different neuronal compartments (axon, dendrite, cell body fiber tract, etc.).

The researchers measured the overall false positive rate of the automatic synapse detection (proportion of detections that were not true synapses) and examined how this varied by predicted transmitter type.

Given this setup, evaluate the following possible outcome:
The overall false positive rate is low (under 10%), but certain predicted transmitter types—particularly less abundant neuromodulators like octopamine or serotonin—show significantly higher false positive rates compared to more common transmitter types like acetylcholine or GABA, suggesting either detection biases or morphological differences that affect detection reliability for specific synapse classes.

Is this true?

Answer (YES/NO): NO